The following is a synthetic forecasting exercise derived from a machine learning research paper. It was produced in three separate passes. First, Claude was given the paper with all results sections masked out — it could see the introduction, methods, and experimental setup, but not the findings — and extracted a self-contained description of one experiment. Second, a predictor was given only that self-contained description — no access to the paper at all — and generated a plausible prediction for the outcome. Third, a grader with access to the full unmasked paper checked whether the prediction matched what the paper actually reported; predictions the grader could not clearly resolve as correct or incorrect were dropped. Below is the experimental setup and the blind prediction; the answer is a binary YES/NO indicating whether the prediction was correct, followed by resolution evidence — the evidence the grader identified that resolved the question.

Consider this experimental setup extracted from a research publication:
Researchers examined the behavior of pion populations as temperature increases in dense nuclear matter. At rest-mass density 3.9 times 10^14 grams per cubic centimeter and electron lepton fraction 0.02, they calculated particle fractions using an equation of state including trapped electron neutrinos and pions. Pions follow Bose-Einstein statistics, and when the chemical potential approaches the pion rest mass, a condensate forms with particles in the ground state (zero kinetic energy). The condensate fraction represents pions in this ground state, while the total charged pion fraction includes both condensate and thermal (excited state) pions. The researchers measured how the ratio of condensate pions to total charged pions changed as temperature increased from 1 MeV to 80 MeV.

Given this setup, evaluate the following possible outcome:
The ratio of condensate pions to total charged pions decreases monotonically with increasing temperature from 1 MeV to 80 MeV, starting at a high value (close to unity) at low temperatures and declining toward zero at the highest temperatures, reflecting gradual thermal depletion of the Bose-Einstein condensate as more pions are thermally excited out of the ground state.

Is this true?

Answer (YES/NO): NO